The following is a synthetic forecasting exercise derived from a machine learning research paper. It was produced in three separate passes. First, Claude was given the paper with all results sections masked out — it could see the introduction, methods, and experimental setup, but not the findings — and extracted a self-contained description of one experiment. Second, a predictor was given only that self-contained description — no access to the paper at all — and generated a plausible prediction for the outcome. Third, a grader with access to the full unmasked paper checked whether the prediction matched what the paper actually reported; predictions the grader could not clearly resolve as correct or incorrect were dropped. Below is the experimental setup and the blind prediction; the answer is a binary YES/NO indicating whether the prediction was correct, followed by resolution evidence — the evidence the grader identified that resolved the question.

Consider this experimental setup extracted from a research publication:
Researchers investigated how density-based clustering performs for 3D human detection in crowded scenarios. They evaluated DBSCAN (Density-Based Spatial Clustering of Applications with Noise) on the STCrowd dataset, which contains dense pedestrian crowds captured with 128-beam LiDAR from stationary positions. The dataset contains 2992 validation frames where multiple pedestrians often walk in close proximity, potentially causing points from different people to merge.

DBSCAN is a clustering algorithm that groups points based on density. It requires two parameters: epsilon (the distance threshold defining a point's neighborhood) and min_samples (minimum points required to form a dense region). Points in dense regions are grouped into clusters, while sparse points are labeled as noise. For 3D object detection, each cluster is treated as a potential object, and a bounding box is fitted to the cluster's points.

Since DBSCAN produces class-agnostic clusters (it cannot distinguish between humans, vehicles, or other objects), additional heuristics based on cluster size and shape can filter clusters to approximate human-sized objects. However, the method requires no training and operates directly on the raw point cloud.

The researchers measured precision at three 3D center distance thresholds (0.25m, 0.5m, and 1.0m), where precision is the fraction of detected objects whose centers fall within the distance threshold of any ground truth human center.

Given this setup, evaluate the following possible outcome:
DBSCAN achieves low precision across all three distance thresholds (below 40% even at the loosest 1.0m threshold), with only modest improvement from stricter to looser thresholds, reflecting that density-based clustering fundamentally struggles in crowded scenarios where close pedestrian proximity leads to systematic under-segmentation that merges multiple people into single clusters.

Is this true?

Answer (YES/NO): NO